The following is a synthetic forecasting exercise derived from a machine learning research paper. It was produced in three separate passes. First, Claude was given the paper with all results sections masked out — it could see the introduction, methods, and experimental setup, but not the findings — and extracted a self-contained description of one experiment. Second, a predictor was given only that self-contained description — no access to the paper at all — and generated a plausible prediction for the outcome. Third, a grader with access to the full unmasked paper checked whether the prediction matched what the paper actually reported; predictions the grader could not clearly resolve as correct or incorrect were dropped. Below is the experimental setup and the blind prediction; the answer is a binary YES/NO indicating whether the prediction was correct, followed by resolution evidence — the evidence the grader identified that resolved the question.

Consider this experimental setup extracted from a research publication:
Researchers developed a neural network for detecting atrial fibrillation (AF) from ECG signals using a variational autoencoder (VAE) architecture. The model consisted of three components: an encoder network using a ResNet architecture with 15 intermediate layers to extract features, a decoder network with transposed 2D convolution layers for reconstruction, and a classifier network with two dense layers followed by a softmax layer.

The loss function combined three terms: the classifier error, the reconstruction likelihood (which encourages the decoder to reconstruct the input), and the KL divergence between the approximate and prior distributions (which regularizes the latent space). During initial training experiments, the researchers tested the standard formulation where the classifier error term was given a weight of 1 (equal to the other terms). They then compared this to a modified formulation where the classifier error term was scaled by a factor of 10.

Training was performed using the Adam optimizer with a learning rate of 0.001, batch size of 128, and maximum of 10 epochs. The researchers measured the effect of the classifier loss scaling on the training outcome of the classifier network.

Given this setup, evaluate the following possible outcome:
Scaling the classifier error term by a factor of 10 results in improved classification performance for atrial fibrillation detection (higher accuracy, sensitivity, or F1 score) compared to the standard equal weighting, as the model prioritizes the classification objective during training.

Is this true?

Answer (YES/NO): YES